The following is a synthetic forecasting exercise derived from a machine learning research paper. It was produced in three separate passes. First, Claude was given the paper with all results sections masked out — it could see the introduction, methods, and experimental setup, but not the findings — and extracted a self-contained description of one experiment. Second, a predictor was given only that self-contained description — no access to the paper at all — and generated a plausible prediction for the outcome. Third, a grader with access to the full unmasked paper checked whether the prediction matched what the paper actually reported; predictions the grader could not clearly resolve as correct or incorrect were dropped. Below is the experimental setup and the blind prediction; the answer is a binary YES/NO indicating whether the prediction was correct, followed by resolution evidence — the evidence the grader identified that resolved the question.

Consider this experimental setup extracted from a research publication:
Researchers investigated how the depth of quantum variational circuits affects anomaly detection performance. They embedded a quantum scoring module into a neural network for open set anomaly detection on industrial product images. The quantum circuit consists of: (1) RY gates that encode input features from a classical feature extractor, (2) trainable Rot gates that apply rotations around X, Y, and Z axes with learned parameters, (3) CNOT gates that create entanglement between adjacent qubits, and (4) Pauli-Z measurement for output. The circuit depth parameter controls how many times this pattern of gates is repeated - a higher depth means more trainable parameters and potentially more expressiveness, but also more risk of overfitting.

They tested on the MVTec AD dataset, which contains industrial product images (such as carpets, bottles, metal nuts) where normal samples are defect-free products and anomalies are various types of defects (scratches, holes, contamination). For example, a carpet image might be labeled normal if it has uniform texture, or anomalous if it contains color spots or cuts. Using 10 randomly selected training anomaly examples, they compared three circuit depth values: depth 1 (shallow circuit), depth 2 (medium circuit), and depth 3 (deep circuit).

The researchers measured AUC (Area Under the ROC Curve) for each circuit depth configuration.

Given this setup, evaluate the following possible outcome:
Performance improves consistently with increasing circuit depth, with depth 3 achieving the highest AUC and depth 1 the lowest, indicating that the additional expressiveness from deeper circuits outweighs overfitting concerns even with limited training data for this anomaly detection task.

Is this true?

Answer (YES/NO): NO